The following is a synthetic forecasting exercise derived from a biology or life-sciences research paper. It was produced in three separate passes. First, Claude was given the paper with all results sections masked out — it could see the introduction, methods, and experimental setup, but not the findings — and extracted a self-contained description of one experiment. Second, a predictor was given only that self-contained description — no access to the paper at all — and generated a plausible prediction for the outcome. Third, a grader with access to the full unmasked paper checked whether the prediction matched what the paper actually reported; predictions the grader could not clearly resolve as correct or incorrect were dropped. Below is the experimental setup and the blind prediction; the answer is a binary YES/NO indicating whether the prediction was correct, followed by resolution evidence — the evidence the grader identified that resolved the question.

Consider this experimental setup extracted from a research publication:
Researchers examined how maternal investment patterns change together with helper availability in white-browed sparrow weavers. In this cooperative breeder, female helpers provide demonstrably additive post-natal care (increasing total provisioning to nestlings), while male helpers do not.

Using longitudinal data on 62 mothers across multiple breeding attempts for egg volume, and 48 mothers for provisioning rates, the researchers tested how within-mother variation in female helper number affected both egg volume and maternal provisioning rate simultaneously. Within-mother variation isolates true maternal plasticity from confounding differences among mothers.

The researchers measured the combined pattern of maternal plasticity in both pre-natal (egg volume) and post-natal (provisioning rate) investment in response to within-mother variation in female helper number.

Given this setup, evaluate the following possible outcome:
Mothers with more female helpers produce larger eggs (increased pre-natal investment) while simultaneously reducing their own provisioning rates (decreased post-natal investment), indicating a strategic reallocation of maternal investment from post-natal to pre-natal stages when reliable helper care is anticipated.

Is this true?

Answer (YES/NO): YES